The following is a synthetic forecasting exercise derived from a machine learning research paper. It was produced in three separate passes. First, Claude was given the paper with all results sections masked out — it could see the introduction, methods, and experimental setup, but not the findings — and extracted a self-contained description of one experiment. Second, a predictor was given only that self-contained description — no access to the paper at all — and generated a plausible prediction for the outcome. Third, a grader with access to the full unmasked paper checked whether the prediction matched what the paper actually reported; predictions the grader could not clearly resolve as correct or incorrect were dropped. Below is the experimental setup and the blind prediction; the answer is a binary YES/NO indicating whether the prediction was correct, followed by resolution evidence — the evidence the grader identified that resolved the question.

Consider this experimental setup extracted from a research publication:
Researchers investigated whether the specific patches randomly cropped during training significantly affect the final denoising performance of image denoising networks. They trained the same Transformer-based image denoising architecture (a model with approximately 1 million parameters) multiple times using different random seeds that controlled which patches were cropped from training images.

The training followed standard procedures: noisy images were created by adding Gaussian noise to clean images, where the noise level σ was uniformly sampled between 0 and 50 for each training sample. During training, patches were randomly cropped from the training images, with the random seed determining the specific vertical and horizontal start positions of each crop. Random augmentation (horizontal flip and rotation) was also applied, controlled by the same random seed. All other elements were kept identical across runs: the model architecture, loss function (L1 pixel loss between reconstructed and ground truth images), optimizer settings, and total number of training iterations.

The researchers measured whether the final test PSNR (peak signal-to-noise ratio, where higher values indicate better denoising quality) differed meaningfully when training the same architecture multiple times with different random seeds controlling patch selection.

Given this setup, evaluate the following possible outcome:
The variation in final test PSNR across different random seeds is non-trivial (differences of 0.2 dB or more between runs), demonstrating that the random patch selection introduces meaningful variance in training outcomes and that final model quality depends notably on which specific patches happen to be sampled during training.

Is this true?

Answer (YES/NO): NO